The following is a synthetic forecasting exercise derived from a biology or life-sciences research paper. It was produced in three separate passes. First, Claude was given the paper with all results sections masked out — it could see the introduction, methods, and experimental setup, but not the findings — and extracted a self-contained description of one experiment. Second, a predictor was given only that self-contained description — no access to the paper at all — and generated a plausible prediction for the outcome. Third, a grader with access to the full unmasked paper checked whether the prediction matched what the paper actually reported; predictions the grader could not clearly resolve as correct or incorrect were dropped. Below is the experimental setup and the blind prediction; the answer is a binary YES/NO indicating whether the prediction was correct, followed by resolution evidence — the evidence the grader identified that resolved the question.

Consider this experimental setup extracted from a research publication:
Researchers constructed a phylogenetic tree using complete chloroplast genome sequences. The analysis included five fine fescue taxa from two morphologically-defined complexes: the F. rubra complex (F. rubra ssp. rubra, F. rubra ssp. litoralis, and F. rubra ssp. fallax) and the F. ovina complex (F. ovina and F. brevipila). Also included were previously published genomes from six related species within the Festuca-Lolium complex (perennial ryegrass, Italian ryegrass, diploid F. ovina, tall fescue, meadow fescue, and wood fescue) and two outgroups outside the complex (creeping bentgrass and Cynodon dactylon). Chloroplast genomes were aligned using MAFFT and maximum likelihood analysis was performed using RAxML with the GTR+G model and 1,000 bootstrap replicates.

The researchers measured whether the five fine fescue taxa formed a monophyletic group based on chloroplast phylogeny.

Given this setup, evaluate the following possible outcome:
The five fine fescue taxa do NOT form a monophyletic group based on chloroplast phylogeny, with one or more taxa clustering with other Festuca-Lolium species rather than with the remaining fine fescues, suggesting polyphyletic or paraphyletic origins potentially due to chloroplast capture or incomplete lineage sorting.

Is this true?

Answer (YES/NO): NO